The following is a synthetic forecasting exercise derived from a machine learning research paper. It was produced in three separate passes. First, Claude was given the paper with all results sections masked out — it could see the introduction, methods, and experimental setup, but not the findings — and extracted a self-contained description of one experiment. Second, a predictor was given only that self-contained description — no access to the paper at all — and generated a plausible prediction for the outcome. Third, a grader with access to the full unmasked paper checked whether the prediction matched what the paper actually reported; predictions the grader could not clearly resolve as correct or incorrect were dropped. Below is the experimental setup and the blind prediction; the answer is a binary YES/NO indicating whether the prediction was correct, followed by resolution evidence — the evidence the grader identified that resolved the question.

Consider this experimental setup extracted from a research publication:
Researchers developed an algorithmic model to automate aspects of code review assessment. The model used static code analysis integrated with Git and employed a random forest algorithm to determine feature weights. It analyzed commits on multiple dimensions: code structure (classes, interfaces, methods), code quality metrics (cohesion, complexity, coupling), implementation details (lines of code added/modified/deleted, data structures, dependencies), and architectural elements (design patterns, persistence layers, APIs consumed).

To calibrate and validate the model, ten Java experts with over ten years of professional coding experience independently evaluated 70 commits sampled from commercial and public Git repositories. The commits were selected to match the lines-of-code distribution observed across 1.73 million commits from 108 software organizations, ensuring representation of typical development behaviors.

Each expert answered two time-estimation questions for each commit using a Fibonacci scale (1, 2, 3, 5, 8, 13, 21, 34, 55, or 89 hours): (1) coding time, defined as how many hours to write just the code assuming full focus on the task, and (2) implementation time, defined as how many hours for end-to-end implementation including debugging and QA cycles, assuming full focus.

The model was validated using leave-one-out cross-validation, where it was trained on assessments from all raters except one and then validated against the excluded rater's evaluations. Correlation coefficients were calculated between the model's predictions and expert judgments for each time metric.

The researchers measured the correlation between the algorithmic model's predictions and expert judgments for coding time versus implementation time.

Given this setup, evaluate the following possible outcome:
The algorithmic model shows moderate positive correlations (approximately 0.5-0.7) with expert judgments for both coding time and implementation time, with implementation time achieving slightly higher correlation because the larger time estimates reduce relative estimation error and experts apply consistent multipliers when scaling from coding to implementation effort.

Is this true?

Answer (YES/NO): NO